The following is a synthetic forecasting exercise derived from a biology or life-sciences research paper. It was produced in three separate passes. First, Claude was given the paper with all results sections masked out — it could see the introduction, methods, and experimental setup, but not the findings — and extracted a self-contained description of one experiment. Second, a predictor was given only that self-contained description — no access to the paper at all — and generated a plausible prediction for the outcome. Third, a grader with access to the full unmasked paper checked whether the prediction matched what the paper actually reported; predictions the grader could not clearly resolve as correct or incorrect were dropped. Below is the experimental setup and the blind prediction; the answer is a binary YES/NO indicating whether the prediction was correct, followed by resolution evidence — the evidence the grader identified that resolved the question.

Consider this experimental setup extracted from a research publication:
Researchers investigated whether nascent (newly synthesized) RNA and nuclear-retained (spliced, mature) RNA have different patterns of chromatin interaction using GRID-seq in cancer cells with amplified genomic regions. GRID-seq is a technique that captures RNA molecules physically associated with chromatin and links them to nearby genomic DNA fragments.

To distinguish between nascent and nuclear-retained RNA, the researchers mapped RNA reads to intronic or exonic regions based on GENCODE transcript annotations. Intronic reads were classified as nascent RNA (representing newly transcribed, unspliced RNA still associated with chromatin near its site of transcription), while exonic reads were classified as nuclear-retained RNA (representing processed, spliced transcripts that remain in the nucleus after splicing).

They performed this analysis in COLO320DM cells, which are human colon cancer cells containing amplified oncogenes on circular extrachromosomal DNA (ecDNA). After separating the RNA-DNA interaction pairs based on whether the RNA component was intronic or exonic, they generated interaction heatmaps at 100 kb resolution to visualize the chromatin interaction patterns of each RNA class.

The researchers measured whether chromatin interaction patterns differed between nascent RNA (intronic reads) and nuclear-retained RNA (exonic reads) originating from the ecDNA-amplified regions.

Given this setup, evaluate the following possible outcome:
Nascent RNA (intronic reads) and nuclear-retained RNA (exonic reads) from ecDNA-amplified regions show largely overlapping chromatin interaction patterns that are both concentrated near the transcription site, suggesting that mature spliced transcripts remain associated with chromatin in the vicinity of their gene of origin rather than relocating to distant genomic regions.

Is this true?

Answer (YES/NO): NO